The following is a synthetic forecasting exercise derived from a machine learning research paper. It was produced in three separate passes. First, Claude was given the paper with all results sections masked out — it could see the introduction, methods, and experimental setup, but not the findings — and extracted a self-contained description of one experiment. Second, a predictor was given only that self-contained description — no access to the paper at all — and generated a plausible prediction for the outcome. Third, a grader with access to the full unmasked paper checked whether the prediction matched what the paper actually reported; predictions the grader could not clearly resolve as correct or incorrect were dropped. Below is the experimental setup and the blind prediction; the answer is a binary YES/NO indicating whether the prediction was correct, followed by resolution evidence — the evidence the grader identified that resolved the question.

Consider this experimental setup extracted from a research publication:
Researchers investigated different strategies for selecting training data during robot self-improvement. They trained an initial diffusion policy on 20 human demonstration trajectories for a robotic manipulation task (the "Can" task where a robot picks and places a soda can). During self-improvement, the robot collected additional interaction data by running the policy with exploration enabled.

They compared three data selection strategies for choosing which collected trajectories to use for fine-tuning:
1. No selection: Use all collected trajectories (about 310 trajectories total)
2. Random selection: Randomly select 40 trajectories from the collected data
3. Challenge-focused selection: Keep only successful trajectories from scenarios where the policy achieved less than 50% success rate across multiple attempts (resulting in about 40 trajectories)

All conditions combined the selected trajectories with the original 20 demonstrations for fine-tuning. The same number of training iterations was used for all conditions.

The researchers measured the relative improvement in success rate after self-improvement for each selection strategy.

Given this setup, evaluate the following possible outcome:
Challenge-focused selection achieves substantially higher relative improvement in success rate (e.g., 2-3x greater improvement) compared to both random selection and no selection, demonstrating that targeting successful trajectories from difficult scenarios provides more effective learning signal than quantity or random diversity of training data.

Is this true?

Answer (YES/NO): NO